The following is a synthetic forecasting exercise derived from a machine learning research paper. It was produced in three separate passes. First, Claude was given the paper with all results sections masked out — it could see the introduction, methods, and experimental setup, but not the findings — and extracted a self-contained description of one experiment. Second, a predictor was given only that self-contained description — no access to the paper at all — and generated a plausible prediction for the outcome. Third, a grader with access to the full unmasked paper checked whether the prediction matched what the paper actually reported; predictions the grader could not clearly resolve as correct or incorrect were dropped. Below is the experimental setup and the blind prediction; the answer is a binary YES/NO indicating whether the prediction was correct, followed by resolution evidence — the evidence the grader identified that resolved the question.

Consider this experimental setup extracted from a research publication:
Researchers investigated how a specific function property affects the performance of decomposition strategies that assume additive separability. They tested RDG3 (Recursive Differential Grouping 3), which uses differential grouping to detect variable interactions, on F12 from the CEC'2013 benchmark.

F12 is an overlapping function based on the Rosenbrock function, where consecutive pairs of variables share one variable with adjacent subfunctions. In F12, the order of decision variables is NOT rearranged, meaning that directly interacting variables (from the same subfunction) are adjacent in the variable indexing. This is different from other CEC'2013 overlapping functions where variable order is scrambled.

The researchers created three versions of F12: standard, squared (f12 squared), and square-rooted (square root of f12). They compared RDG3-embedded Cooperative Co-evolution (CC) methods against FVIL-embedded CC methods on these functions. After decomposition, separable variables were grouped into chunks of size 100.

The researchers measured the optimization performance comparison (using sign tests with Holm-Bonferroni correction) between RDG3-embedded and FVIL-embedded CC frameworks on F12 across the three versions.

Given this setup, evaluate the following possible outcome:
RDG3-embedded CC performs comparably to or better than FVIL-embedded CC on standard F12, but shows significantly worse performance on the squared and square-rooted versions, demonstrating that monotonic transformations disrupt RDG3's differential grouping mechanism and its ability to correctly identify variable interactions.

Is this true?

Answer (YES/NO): YES